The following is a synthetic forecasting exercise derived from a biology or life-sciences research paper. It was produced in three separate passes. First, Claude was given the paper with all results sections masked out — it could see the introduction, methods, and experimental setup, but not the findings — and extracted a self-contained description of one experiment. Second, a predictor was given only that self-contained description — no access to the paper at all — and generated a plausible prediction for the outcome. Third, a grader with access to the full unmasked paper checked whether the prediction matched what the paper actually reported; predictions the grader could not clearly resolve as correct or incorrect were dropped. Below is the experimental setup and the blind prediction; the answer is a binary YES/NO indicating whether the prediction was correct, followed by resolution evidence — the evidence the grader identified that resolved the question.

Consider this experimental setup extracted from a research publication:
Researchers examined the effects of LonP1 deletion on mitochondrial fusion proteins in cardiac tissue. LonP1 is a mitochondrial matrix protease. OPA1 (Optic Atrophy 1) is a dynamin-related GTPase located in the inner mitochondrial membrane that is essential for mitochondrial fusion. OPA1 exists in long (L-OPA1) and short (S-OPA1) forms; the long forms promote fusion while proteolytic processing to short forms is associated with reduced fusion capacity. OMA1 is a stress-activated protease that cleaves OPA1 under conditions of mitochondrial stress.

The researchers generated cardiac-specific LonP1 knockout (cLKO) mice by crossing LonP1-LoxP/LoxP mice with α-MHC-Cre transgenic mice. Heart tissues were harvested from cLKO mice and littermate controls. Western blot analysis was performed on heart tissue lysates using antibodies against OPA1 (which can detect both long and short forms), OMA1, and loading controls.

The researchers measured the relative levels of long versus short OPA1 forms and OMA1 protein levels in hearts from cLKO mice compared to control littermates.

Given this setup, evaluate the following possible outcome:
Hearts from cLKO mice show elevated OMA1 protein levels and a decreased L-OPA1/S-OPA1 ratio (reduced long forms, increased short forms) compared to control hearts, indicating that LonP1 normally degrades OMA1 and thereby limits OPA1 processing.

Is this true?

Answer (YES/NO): NO